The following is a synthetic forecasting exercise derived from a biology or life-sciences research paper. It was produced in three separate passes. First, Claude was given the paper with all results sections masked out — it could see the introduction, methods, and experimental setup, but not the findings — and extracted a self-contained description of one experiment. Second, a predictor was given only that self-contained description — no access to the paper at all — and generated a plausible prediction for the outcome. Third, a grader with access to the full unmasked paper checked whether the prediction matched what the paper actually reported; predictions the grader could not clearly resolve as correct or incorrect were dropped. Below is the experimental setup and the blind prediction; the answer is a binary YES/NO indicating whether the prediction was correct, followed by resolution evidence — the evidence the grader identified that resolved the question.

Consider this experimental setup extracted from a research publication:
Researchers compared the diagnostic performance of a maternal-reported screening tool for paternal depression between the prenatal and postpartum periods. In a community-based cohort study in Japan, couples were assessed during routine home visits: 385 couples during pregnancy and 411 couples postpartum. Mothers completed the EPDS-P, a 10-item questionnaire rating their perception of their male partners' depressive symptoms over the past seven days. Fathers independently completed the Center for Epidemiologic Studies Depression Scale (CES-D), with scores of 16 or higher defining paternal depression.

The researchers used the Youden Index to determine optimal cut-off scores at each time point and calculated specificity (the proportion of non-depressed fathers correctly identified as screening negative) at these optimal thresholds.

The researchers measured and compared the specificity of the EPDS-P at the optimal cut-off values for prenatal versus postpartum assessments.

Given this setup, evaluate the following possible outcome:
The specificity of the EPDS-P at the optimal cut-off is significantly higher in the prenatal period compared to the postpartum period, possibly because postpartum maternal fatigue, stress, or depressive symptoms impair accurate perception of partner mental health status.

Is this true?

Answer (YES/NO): NO